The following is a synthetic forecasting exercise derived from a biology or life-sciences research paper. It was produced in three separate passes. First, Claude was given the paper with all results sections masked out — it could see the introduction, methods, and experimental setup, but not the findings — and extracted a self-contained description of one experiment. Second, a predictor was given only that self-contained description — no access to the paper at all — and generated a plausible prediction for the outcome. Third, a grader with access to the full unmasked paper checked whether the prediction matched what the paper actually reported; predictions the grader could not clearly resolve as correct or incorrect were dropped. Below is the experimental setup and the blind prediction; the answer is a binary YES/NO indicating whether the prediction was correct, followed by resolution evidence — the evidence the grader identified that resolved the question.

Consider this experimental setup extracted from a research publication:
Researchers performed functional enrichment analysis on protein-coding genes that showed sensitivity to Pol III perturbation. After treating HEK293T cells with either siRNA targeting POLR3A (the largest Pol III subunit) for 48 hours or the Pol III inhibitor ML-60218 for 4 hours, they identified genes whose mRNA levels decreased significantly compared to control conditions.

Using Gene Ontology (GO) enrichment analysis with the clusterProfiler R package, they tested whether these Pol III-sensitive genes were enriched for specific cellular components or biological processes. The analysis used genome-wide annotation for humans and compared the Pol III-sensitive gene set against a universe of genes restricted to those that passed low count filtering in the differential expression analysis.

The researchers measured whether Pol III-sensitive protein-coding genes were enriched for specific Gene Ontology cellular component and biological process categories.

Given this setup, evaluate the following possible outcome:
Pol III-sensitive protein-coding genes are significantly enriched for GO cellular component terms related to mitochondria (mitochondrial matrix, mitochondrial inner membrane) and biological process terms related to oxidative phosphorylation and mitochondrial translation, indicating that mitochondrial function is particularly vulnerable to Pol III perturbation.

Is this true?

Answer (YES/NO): NO